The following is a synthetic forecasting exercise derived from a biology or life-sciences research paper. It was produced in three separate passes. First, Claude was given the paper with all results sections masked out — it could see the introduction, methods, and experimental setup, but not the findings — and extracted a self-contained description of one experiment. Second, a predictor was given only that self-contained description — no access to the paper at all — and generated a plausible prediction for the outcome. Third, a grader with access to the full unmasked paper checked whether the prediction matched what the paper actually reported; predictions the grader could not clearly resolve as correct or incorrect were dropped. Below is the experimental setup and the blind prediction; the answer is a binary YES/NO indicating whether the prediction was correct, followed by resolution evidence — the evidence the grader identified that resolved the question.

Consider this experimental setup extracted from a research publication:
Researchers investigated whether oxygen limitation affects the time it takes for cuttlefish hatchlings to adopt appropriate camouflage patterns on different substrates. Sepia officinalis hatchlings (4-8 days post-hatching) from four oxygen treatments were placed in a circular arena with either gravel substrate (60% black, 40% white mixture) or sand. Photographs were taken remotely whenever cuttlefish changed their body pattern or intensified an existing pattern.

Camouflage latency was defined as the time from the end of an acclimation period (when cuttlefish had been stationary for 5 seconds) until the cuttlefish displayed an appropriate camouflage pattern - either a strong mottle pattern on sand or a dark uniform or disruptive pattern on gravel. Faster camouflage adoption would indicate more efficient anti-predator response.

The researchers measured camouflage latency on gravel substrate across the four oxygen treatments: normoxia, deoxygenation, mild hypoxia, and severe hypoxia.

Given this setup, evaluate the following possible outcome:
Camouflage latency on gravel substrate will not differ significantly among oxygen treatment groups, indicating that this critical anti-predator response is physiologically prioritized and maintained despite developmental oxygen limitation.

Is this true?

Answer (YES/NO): YES